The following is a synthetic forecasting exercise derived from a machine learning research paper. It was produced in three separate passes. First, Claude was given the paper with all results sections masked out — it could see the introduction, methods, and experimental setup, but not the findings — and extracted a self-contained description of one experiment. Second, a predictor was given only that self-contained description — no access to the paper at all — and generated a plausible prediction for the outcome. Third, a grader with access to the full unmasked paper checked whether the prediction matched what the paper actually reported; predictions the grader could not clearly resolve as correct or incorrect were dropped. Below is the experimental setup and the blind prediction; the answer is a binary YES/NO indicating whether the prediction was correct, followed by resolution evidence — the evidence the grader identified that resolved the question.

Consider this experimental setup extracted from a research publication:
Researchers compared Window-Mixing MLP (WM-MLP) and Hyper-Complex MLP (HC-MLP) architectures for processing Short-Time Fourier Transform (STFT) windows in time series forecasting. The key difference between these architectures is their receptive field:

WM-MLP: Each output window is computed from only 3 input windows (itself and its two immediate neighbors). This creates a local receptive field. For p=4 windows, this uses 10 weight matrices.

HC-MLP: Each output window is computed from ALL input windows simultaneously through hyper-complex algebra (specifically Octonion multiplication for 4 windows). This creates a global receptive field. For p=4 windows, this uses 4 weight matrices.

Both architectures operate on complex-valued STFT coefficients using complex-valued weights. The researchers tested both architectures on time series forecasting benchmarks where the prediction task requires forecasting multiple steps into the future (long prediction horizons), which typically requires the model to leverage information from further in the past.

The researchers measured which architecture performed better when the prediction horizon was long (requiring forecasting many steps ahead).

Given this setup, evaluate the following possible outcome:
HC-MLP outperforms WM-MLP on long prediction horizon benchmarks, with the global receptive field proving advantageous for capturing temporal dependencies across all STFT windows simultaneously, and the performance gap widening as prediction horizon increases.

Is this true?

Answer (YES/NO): NO